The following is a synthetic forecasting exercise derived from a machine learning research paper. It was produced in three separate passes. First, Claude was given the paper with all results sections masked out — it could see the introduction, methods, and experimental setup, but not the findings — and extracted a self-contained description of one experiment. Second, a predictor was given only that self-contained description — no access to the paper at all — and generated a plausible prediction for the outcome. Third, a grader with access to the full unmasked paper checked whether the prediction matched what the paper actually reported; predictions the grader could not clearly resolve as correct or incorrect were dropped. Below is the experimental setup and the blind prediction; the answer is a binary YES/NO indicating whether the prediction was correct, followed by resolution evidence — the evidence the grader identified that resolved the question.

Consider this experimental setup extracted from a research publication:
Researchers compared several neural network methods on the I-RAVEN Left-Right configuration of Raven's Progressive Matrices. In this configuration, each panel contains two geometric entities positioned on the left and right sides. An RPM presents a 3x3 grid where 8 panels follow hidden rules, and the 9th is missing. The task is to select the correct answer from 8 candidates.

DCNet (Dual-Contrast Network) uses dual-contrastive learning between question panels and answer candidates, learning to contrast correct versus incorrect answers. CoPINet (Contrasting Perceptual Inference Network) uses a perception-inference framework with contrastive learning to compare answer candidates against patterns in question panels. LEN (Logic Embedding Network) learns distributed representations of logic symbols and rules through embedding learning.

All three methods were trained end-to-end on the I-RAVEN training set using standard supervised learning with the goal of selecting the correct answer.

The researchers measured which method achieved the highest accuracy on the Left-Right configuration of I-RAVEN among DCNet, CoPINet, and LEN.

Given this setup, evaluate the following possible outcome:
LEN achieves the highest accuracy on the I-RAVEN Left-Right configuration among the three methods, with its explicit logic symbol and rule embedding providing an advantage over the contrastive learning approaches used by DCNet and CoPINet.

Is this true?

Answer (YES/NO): NO